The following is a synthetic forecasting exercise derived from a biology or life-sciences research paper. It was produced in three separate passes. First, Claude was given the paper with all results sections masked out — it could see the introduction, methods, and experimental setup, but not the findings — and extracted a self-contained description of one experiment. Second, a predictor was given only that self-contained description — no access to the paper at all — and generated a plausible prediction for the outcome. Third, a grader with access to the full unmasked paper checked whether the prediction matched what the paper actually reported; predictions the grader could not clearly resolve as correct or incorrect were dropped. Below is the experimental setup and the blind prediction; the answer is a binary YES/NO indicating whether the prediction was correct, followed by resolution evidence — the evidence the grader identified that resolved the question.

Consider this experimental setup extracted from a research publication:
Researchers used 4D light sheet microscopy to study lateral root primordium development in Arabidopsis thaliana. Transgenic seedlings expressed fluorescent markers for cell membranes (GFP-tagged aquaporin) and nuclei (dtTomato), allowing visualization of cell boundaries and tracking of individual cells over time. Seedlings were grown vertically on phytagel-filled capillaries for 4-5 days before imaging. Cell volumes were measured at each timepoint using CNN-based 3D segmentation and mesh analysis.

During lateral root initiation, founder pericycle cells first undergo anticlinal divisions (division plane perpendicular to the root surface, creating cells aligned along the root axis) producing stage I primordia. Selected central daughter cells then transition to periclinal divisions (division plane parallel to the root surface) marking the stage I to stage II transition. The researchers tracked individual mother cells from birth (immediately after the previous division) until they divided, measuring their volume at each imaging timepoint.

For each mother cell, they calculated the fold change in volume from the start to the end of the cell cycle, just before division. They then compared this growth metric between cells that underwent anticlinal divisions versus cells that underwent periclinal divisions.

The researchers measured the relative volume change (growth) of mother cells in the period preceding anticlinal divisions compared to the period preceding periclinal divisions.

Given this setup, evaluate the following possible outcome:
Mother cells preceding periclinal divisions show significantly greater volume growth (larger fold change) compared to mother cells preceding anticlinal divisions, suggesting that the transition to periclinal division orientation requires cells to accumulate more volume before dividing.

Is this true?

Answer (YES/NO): YES